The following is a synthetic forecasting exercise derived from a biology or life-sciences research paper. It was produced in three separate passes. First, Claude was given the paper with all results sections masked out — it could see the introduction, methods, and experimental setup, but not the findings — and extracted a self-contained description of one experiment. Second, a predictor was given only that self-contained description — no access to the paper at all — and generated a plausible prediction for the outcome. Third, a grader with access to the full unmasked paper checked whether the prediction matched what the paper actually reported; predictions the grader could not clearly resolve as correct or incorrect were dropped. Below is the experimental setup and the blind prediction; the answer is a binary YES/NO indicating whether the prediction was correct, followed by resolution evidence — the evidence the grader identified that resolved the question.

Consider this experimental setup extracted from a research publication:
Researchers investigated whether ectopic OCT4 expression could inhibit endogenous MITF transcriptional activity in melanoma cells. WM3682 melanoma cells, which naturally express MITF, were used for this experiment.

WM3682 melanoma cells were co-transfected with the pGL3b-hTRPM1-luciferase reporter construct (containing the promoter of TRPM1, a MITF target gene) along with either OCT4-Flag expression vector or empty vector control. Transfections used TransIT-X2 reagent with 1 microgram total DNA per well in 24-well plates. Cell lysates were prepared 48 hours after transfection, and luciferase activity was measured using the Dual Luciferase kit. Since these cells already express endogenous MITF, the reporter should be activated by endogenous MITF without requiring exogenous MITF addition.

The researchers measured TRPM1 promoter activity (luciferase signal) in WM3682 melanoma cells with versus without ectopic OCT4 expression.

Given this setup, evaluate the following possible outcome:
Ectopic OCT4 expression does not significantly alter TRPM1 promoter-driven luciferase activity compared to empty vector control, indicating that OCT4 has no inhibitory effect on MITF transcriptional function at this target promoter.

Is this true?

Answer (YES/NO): NO